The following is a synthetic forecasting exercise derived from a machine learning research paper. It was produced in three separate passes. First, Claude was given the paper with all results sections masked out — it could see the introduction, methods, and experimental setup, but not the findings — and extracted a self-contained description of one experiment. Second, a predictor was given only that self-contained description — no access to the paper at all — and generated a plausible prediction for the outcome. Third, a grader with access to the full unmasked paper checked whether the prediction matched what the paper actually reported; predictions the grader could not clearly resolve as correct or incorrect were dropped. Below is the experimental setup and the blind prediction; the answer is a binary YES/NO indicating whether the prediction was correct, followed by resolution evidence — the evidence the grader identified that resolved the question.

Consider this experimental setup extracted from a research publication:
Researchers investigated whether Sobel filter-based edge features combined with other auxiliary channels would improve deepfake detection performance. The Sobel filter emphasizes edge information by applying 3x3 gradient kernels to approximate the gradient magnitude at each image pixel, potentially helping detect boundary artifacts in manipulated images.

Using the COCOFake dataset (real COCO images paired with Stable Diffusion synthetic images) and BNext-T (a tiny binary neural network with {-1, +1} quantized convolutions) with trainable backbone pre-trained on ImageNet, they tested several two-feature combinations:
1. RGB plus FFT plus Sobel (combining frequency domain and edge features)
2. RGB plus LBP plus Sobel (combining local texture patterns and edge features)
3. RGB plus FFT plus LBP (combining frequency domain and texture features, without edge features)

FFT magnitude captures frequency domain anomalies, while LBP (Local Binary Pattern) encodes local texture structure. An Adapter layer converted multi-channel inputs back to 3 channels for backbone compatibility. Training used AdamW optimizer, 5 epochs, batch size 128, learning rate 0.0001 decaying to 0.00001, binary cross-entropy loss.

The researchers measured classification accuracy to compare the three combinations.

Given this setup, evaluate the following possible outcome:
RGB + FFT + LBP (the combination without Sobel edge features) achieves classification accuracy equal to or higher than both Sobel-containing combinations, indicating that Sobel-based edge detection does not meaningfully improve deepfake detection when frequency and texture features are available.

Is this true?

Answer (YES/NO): YES